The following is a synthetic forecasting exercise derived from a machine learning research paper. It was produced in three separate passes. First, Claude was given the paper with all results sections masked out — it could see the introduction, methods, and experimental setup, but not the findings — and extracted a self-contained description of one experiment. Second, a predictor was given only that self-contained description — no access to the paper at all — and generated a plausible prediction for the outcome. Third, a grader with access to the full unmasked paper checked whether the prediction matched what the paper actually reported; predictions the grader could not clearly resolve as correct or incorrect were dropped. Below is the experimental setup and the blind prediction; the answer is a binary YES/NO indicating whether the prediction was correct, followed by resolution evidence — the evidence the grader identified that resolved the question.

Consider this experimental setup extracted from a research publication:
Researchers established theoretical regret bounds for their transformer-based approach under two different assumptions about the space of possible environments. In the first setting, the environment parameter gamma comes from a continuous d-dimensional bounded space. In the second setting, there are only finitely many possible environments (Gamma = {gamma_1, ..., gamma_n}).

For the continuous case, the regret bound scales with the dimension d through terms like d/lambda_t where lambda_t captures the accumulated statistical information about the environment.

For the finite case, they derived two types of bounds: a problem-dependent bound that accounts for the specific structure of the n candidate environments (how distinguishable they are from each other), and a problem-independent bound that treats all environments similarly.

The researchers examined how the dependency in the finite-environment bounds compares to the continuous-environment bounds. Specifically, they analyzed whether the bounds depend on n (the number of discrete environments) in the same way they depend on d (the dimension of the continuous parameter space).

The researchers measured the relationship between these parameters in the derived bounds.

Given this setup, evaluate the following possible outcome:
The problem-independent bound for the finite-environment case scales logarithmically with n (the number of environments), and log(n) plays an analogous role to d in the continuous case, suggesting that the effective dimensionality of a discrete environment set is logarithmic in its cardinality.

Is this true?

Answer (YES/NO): NO